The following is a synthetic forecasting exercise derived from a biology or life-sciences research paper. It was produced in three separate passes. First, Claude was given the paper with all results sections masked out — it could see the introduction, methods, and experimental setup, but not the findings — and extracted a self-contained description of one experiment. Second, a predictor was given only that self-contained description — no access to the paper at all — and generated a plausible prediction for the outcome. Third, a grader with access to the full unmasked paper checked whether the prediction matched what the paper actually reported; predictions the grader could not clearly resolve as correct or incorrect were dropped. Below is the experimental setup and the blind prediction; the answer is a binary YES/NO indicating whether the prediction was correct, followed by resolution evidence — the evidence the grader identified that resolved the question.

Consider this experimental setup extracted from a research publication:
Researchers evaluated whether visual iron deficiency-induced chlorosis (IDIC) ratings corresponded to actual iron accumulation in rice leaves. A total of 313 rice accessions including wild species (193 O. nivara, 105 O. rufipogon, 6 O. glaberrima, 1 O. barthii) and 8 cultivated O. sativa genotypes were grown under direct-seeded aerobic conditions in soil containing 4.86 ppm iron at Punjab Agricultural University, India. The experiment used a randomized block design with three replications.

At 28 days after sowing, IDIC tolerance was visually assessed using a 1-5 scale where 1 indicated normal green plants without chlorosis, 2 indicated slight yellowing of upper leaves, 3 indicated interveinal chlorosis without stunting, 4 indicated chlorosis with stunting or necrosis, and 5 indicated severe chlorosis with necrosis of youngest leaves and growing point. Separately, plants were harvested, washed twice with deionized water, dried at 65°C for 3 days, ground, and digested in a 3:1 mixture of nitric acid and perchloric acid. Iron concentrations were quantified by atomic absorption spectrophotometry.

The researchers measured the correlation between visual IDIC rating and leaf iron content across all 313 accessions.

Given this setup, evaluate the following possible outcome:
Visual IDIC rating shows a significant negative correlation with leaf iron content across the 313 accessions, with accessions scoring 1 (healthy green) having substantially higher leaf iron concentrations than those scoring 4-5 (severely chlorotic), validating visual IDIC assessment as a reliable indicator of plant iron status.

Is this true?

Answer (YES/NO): YES